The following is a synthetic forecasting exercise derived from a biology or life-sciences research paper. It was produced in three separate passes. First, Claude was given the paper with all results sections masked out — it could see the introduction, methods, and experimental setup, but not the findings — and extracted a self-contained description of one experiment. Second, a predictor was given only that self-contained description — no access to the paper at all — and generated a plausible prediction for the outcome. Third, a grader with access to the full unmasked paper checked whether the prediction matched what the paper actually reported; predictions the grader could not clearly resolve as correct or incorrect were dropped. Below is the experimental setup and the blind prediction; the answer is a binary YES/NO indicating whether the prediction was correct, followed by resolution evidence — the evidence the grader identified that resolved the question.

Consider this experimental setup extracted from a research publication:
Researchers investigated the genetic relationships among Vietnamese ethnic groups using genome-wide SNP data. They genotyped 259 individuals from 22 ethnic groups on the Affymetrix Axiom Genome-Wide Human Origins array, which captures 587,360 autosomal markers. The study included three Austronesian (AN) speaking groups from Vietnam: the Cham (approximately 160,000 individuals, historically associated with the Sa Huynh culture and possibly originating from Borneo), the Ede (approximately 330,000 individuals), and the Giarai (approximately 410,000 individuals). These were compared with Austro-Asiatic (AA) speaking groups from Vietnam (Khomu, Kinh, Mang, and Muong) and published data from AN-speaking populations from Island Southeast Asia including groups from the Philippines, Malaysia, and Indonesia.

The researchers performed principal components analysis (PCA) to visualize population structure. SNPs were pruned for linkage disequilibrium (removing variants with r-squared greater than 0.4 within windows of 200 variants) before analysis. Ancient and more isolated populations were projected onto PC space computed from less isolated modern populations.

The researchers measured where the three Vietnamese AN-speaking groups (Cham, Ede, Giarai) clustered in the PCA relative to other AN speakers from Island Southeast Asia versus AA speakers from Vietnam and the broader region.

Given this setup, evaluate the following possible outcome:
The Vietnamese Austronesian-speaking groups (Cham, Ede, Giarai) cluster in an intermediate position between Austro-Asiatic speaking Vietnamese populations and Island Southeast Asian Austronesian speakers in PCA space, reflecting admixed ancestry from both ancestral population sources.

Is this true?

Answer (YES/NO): NO